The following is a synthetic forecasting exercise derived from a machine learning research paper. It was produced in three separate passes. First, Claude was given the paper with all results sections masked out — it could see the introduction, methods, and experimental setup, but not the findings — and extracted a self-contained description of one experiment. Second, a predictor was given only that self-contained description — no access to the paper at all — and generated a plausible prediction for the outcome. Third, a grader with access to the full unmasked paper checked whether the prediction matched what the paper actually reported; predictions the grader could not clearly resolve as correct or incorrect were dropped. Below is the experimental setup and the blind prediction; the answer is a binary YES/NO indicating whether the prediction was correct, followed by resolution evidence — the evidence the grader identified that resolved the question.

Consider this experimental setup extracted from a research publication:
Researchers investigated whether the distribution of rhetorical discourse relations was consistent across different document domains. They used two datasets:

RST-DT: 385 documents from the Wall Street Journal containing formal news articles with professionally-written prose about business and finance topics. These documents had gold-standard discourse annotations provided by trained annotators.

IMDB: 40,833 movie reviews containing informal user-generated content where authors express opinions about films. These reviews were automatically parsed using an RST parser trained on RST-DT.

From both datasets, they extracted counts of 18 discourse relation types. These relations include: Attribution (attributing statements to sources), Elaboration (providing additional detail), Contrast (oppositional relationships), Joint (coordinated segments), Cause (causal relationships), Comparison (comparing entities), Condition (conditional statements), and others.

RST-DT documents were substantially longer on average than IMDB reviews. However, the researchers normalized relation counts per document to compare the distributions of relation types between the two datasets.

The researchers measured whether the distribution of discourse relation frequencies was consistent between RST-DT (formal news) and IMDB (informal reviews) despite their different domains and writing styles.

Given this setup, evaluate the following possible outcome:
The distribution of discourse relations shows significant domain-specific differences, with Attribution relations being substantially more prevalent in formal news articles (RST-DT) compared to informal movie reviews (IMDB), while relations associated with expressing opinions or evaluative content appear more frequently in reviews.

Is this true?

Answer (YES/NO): NO